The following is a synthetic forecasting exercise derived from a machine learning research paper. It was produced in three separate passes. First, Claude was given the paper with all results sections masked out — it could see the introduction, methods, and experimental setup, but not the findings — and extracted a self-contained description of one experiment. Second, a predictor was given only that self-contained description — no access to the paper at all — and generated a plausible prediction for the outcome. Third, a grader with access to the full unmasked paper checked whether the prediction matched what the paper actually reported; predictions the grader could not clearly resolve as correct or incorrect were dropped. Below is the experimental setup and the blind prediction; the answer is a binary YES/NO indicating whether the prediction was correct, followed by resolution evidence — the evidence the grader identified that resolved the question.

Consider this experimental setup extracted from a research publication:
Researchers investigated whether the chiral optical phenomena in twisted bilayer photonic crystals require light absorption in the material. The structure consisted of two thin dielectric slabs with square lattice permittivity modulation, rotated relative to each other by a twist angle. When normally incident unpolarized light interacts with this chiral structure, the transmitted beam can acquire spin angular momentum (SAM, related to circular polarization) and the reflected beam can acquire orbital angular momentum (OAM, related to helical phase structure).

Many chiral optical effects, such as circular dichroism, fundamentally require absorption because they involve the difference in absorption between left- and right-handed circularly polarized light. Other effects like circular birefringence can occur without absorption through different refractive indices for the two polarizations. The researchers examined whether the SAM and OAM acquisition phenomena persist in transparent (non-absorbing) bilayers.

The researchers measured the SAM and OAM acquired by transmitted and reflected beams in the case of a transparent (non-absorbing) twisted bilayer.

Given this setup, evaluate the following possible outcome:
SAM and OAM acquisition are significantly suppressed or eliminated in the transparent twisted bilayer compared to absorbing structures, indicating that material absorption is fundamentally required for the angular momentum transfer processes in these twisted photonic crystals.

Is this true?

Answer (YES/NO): NO